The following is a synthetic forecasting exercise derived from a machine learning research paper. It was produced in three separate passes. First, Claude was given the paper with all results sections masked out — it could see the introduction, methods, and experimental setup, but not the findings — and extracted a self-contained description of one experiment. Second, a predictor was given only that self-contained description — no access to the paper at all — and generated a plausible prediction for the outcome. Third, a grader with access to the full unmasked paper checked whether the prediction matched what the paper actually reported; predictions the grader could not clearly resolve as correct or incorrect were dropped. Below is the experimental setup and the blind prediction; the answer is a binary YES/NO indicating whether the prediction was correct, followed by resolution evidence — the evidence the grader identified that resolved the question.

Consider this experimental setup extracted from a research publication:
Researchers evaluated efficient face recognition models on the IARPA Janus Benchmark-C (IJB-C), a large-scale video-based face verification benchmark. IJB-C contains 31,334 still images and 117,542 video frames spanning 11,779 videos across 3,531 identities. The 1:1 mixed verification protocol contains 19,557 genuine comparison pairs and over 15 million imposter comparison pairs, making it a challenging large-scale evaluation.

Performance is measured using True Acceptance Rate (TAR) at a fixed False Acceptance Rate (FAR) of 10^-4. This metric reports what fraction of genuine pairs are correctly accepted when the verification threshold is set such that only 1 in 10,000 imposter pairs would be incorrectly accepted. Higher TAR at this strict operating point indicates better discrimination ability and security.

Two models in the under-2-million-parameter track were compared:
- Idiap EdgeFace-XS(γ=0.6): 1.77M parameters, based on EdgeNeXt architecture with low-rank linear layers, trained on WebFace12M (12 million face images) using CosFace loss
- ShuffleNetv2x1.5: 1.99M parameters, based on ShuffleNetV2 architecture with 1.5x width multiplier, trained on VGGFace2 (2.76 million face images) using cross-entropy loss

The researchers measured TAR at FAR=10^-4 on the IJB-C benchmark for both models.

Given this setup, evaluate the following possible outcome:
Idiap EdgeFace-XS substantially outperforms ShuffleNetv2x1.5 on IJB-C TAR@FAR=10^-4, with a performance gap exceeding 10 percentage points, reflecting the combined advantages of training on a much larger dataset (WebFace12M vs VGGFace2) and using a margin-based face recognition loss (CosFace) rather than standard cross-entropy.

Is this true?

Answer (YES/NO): YES